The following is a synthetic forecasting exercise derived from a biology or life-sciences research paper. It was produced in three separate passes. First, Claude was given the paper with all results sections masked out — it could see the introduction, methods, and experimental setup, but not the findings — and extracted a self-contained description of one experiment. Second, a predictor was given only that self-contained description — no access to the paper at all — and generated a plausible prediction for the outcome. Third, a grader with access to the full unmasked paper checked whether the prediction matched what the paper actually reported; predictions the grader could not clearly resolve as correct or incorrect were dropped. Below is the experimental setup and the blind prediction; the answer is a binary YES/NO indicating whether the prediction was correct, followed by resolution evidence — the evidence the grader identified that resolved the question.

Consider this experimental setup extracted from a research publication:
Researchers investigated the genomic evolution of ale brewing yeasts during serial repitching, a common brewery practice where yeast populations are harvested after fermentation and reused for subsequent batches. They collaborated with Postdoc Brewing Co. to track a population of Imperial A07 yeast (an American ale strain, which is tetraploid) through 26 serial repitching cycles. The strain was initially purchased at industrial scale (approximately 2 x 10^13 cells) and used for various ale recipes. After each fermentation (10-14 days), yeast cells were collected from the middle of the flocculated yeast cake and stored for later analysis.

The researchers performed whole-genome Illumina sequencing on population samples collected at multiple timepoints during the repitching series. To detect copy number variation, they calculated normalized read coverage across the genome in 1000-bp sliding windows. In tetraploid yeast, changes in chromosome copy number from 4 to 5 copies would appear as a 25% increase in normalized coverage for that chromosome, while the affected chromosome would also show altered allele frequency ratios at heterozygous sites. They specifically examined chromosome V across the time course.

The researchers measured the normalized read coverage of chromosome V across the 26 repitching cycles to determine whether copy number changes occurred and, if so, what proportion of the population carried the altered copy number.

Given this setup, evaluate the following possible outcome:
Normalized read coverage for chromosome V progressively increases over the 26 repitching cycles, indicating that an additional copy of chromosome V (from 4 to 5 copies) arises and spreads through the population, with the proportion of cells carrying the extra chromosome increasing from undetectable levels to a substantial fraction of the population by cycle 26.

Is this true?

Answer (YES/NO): NO